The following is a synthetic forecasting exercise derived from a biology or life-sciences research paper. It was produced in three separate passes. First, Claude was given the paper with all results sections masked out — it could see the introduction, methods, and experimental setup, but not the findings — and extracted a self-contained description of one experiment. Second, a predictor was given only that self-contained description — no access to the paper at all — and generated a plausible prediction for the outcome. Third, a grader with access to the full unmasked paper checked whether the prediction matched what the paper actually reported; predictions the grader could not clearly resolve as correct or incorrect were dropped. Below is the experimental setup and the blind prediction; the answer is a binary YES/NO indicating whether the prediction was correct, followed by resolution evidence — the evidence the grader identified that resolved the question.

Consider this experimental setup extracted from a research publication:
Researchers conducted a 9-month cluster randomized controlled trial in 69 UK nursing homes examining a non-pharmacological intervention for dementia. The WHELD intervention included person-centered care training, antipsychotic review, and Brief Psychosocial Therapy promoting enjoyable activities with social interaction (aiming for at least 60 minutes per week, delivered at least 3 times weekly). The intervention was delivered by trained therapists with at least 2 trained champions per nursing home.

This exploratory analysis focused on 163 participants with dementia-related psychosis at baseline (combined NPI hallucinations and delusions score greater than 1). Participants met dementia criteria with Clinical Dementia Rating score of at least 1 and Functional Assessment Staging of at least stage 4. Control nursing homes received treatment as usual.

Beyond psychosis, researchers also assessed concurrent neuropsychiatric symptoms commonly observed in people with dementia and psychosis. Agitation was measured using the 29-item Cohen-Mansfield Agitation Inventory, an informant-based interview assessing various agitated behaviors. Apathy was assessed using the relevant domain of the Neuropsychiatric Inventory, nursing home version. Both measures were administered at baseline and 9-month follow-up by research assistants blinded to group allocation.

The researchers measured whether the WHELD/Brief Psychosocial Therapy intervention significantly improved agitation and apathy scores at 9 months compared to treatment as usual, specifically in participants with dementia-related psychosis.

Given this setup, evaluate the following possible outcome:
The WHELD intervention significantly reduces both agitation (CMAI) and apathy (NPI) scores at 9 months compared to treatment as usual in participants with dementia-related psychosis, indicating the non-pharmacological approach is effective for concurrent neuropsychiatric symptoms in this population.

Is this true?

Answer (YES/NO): YES